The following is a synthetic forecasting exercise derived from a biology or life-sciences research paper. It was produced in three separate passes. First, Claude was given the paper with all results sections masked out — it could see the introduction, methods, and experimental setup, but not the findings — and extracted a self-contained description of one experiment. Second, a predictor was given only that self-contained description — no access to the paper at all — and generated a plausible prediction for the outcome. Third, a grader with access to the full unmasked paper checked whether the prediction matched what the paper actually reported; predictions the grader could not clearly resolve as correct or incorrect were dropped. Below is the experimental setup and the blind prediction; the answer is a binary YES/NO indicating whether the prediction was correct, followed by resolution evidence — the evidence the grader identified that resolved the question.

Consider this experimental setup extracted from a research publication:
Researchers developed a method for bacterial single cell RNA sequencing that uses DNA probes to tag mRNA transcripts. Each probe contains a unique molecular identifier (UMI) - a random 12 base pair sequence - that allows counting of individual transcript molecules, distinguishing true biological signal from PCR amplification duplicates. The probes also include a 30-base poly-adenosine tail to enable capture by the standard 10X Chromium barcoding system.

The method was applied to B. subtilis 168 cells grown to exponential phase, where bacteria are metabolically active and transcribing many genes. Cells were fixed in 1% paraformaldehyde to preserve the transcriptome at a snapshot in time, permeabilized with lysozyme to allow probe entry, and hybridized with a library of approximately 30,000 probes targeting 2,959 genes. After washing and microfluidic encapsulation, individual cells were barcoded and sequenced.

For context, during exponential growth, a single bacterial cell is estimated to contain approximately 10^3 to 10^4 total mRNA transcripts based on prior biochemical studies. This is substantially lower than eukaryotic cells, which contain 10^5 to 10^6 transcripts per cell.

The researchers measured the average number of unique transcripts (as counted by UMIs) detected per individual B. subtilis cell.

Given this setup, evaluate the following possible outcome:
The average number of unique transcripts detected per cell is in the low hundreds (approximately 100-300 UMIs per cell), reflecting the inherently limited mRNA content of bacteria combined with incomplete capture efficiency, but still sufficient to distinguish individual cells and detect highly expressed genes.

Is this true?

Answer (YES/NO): NO